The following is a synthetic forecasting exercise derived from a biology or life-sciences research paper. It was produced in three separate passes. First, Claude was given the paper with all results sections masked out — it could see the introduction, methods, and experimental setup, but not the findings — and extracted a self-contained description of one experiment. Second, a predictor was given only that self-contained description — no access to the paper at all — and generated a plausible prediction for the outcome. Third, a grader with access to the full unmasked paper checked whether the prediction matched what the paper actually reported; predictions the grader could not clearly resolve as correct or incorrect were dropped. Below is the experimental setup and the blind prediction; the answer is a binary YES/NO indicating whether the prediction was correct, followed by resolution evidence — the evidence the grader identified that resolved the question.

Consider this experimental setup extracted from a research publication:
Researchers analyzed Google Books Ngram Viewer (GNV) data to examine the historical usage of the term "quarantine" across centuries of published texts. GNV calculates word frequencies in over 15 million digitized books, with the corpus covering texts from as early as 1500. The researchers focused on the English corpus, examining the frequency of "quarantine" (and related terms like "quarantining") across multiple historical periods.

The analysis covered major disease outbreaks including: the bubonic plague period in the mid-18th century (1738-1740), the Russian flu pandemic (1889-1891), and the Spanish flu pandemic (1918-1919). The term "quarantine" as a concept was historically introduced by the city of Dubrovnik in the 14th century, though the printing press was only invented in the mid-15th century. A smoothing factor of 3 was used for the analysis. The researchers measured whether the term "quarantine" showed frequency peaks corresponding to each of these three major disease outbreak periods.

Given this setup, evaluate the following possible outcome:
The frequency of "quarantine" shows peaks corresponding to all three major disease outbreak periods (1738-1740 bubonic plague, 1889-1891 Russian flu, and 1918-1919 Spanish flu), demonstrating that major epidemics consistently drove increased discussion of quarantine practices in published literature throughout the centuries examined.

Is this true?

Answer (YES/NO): YES